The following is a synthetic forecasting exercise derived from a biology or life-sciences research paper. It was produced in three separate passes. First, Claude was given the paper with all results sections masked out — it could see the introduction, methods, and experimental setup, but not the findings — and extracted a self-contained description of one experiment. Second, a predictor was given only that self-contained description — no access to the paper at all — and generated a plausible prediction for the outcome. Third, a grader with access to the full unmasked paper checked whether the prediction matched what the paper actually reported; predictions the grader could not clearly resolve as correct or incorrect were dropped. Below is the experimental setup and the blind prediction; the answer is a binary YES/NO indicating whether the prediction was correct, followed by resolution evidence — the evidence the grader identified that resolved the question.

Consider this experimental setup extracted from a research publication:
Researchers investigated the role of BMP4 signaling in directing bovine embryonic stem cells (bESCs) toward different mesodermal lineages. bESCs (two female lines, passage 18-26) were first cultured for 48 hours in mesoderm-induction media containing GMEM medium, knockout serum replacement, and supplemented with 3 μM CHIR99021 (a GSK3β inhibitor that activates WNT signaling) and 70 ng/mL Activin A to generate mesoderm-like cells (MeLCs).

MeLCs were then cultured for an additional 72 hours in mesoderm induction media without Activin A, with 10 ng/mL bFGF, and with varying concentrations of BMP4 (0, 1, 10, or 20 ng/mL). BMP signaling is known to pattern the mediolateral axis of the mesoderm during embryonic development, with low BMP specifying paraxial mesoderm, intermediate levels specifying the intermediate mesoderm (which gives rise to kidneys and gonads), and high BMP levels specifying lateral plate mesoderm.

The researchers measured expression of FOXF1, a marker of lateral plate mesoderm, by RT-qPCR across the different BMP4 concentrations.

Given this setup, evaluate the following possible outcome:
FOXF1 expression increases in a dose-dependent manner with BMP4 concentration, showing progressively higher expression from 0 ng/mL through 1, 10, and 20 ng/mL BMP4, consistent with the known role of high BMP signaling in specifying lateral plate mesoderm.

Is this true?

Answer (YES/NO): NO